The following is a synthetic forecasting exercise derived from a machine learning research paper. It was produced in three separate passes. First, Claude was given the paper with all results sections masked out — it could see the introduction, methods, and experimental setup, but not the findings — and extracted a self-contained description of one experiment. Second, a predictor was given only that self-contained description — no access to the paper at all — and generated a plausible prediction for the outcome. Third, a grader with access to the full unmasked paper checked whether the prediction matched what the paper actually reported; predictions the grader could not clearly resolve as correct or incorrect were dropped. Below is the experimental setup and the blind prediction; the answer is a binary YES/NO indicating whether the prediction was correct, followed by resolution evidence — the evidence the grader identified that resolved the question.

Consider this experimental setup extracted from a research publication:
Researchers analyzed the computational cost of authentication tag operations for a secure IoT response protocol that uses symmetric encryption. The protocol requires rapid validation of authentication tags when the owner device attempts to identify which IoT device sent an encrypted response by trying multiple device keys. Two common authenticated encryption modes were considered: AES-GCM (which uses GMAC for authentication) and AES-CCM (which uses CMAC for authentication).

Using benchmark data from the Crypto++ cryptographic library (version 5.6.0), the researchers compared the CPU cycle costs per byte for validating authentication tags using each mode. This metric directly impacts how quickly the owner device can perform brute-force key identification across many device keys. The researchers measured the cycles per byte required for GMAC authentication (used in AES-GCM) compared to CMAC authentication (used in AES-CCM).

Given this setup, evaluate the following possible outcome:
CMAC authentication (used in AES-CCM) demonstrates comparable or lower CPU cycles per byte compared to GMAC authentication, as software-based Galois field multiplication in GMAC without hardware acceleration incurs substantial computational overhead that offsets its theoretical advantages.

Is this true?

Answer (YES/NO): NO